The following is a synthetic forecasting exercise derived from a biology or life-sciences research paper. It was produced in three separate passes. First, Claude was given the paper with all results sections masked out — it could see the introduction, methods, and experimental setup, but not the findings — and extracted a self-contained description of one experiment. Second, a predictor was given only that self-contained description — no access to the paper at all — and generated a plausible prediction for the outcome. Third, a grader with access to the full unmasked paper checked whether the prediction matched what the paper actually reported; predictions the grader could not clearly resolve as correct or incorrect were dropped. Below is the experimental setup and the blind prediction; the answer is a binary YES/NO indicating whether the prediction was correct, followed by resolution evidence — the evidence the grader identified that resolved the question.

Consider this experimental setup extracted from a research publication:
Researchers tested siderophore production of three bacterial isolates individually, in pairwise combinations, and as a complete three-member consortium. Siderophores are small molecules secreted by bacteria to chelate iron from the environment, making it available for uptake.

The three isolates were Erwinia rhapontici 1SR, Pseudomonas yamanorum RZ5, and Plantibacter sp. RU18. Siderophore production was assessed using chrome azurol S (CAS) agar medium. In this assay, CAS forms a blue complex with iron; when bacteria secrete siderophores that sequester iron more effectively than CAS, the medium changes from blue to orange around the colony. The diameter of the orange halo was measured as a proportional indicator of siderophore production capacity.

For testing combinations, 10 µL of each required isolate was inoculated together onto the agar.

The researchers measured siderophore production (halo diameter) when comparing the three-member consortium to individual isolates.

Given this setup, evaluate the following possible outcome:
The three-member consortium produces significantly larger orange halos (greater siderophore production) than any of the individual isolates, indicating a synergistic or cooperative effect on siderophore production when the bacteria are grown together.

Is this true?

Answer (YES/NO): NO